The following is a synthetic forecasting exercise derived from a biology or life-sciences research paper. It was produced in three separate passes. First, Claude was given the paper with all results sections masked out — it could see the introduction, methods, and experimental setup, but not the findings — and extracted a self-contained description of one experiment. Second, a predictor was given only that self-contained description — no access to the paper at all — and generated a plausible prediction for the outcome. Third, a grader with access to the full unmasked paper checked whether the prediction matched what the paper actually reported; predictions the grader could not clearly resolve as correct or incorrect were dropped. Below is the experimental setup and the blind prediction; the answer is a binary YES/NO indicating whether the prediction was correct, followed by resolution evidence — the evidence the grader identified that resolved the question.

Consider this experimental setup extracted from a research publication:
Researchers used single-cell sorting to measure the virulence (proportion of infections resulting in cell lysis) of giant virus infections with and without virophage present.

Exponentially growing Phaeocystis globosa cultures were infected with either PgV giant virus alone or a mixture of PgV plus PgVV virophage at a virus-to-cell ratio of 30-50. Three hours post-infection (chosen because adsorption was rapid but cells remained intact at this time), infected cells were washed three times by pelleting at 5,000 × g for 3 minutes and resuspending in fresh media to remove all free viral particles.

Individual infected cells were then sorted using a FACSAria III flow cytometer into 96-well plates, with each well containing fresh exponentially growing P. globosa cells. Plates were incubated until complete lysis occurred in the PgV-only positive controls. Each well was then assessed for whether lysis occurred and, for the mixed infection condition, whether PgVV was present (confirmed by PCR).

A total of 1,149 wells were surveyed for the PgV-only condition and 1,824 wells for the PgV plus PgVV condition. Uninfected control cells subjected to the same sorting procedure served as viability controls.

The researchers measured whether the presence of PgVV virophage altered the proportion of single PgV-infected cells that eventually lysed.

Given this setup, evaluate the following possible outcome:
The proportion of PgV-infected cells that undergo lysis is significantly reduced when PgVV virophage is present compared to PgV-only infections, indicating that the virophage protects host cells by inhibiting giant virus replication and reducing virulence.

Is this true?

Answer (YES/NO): NO